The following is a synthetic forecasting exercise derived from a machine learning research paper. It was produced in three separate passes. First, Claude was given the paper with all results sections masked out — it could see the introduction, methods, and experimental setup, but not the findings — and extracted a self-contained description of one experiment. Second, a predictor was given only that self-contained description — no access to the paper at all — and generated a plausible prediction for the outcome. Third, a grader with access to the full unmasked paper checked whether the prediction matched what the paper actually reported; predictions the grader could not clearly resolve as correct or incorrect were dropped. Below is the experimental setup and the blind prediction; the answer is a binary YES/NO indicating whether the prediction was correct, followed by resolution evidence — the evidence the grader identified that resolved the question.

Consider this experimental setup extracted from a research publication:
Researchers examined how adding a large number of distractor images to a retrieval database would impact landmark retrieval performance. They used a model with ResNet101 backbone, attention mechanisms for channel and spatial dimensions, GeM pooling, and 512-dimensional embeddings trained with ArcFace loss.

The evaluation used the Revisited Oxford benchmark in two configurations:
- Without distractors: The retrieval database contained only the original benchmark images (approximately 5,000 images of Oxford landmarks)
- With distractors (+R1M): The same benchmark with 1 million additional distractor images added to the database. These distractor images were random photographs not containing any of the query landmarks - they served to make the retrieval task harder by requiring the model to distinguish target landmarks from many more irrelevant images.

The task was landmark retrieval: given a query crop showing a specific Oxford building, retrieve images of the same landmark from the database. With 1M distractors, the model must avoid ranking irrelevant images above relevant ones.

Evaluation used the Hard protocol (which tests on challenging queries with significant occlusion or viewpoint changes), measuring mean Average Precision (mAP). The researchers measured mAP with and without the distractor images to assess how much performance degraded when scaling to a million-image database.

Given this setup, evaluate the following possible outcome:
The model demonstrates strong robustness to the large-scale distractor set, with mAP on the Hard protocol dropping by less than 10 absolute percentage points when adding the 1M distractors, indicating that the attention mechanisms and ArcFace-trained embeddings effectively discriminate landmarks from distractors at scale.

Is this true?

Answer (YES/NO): NO